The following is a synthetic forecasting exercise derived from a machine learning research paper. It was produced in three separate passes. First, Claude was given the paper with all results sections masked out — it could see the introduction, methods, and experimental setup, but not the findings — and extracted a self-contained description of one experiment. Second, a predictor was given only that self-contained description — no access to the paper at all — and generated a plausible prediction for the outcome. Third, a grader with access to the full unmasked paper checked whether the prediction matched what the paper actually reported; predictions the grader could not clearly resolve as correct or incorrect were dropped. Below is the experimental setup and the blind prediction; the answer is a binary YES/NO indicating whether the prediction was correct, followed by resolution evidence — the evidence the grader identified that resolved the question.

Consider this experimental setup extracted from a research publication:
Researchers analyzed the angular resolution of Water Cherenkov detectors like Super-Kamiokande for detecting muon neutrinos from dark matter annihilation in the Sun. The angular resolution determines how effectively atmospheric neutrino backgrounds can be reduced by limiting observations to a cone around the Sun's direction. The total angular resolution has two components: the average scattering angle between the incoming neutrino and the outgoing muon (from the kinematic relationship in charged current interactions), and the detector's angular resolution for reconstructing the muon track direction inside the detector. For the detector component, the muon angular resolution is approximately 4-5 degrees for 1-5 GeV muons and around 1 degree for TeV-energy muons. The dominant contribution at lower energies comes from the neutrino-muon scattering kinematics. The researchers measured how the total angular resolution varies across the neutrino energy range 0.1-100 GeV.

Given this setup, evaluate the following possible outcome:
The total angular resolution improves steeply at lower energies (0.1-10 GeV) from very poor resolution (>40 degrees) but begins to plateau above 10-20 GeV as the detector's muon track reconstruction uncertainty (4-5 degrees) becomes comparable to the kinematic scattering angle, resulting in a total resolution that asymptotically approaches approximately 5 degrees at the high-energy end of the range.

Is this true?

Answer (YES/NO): NO